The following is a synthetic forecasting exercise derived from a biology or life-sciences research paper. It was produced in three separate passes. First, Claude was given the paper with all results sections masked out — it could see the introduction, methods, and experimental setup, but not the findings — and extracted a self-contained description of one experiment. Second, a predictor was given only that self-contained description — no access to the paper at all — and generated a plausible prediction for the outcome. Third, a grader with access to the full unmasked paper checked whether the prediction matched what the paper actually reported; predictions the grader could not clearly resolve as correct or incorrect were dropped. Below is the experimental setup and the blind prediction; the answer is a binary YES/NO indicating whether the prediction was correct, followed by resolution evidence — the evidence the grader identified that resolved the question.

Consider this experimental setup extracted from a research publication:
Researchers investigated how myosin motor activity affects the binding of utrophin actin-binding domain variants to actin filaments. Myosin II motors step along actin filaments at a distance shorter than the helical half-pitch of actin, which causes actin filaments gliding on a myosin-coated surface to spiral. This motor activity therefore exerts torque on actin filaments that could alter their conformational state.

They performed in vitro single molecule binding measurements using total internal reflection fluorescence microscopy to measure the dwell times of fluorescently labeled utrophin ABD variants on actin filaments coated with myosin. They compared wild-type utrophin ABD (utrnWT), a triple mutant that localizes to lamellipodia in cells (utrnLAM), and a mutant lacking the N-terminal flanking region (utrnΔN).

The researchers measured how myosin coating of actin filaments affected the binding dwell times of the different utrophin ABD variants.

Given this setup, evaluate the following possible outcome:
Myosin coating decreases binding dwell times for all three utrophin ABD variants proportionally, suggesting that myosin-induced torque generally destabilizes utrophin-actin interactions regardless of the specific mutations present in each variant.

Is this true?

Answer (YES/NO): NO